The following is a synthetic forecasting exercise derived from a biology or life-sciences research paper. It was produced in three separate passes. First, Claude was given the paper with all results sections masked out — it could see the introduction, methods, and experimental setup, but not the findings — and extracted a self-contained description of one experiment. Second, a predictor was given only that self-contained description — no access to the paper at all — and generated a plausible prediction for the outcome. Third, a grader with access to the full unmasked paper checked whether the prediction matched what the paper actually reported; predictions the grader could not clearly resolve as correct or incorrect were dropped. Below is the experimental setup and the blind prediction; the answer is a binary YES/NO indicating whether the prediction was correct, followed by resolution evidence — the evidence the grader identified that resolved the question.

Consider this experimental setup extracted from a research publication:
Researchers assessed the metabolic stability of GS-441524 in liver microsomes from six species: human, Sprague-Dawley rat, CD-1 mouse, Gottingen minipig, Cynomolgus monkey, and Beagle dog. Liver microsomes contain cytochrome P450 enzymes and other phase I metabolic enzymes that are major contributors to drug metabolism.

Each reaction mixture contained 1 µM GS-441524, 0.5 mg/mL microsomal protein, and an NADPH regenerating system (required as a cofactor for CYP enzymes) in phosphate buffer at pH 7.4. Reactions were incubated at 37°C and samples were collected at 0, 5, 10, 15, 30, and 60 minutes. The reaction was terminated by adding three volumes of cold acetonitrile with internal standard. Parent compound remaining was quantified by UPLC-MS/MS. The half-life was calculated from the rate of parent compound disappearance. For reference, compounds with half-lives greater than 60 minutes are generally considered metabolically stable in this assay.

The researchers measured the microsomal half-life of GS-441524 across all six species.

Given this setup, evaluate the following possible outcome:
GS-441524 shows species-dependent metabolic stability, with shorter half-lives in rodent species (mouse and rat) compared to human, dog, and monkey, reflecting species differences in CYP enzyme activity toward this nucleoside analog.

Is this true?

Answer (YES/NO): YES